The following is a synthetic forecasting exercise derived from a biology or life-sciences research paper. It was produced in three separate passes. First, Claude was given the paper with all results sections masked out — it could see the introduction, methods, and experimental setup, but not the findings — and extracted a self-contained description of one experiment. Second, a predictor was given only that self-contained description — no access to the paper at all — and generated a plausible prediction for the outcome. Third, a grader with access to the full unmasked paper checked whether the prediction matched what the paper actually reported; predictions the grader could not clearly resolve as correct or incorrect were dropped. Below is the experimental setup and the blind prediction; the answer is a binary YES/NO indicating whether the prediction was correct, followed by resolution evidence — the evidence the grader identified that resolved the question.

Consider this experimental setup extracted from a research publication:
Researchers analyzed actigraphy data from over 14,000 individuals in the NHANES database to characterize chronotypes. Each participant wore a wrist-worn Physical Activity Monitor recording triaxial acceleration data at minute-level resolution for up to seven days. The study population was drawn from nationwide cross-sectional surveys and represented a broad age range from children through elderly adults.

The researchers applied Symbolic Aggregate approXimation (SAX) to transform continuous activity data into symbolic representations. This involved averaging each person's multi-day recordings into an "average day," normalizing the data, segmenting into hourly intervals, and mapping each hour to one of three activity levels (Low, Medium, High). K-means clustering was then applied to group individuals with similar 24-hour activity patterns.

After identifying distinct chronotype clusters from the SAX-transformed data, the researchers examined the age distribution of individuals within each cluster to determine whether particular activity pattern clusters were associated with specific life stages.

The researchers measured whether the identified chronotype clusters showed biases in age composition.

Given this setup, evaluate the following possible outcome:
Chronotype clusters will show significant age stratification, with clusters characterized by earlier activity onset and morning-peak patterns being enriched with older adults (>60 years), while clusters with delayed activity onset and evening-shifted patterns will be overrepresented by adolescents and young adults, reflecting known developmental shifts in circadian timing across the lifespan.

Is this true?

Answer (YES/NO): NO